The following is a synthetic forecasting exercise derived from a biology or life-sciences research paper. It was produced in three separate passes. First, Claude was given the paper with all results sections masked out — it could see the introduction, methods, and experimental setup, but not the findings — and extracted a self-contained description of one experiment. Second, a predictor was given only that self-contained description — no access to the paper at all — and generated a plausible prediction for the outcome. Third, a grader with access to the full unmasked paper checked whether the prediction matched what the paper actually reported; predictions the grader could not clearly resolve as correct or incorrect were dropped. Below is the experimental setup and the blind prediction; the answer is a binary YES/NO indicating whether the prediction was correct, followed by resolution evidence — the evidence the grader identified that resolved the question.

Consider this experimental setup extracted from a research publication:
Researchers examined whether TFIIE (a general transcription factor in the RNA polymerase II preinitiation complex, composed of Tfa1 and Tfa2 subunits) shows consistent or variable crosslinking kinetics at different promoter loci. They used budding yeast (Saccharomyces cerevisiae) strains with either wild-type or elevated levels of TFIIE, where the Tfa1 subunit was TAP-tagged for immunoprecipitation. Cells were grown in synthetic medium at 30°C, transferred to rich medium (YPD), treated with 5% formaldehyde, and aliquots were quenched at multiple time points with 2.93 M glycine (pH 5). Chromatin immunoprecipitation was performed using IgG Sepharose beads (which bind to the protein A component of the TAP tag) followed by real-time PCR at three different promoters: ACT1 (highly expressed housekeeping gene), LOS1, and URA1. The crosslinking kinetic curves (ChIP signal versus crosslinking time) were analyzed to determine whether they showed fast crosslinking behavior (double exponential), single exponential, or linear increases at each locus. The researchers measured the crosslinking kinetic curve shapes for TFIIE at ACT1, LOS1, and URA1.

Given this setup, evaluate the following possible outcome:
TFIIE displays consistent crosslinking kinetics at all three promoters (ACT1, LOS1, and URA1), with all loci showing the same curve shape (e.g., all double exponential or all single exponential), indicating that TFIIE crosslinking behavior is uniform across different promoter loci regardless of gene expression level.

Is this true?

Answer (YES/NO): NO